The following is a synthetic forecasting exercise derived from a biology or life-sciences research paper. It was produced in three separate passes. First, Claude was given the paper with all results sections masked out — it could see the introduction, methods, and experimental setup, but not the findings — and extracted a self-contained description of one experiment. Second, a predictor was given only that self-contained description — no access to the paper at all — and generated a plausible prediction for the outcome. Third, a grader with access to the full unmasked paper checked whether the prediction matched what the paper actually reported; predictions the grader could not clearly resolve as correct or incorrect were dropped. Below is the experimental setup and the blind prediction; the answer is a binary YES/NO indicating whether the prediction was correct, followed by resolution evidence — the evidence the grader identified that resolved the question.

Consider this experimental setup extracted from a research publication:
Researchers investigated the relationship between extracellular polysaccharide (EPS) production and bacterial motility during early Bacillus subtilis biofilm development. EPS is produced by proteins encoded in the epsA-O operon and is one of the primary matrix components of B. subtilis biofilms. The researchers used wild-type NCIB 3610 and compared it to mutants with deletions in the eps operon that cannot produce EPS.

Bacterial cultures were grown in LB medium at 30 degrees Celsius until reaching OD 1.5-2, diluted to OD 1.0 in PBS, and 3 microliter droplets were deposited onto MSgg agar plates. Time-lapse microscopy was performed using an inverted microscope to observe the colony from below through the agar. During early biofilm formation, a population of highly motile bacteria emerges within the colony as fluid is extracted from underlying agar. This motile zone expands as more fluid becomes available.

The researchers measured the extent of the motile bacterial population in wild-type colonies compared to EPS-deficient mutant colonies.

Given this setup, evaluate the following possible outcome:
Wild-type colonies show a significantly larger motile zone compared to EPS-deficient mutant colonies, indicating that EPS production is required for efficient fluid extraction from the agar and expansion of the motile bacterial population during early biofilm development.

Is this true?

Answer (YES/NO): NO